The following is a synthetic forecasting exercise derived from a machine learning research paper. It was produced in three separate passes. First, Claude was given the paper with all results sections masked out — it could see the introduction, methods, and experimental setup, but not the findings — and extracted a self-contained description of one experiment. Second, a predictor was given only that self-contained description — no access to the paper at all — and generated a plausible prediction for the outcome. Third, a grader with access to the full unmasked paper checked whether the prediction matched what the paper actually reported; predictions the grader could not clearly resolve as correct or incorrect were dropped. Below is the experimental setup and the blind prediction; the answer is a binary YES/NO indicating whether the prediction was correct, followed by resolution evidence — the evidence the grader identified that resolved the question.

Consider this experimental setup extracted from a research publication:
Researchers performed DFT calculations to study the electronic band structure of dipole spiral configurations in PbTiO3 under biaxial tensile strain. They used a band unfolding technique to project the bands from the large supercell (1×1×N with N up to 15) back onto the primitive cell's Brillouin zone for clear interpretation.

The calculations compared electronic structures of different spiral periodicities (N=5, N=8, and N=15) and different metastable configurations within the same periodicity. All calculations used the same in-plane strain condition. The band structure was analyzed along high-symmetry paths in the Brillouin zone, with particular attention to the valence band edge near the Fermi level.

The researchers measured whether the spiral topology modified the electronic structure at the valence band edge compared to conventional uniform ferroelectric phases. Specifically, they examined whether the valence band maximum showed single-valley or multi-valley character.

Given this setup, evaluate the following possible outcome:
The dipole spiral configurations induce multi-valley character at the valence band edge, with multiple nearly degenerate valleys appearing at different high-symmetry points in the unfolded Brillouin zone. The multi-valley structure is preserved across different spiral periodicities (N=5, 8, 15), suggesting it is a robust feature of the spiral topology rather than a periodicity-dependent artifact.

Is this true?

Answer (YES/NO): NO